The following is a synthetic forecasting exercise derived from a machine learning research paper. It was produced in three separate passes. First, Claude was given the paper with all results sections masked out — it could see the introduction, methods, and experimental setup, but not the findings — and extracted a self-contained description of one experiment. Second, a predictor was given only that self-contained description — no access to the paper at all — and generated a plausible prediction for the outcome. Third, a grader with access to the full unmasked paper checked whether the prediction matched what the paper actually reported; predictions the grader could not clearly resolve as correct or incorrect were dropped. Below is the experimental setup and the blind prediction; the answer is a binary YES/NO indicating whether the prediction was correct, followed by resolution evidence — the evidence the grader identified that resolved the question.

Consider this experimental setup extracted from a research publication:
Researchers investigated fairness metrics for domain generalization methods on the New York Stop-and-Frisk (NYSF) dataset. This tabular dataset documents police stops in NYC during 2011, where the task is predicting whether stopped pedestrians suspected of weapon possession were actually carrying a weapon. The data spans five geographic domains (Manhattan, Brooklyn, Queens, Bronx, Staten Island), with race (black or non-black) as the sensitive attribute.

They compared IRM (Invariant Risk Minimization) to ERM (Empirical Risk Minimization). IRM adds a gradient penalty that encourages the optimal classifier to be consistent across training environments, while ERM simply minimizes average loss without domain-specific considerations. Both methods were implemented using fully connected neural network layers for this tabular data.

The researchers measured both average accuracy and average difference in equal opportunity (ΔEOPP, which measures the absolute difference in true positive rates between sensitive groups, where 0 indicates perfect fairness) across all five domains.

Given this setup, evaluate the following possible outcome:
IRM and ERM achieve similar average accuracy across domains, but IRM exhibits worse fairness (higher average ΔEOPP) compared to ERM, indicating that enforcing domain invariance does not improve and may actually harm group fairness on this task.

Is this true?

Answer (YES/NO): NO